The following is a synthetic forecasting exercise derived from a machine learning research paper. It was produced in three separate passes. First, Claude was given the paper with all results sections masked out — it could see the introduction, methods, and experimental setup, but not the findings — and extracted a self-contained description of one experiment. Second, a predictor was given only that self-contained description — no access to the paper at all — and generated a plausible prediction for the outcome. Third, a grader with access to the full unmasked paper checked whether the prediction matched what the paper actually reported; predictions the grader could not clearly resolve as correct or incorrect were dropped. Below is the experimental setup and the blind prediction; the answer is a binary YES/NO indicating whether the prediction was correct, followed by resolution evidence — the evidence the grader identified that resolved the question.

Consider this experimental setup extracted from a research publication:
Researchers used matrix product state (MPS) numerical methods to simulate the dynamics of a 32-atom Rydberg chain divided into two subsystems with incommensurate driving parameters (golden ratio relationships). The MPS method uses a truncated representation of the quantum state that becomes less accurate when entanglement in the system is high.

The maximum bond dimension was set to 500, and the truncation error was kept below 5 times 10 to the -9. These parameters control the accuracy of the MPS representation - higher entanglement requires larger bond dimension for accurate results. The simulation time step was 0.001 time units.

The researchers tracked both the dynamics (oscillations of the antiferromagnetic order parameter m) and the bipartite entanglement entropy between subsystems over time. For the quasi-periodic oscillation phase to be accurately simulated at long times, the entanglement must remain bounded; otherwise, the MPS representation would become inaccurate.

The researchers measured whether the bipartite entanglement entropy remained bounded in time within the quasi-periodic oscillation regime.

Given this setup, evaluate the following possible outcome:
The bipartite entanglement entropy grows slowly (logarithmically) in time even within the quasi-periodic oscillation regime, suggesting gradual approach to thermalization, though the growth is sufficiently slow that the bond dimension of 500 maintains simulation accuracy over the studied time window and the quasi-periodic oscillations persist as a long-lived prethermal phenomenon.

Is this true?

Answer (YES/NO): NO